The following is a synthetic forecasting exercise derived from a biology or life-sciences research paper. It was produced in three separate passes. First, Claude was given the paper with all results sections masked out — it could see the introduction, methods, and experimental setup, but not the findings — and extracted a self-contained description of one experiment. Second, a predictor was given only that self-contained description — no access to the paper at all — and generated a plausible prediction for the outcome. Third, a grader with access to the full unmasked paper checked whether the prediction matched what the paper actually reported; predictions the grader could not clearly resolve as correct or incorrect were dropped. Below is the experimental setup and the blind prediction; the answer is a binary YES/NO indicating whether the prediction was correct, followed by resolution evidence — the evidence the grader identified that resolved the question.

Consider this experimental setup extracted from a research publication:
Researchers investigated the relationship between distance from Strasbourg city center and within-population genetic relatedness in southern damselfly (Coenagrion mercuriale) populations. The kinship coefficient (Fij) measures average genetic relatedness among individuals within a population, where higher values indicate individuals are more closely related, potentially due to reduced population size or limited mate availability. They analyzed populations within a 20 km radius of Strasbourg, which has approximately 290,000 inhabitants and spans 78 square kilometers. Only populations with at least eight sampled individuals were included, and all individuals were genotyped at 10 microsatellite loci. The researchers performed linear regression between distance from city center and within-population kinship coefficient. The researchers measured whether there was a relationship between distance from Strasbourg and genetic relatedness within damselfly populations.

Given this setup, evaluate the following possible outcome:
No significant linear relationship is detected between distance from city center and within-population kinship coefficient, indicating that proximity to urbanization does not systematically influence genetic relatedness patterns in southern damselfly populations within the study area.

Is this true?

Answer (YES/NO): NO